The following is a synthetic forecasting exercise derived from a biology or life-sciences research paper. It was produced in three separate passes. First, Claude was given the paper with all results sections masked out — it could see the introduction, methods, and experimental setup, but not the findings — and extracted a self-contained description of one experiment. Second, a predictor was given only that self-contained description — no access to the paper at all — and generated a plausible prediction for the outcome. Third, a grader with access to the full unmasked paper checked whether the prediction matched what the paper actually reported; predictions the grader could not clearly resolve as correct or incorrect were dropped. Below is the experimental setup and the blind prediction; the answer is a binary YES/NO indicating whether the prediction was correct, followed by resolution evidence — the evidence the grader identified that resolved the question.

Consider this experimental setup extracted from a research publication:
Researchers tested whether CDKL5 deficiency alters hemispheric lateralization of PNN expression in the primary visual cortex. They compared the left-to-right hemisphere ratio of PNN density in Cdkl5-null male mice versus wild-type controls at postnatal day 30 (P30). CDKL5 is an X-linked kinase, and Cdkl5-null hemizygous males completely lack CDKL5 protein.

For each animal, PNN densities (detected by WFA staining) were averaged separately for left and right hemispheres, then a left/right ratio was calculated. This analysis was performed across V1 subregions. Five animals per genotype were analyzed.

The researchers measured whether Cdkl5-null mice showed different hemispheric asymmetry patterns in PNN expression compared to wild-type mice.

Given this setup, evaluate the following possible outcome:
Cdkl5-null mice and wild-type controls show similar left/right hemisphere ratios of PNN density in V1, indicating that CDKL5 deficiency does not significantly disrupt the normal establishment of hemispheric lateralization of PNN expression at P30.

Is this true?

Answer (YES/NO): YES